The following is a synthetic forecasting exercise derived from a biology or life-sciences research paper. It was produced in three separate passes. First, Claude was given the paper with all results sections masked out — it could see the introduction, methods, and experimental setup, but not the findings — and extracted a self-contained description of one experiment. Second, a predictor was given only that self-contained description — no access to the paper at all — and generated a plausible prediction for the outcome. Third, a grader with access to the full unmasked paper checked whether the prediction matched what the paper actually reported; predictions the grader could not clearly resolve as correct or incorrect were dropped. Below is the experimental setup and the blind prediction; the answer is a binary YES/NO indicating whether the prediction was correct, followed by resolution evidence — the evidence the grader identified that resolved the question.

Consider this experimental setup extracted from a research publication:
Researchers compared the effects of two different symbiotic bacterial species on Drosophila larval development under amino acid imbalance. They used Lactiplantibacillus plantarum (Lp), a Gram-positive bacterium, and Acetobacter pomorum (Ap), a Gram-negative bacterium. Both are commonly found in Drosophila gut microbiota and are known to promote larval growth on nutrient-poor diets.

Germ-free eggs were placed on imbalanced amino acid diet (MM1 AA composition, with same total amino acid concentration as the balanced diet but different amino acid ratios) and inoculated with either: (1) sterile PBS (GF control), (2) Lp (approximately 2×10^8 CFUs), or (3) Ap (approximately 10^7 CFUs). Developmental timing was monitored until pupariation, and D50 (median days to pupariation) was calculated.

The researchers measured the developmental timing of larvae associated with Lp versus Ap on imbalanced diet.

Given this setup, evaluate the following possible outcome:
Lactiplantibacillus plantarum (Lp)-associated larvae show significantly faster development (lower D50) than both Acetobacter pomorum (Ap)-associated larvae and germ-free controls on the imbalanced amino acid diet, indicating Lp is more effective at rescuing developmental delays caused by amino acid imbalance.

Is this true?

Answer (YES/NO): NO